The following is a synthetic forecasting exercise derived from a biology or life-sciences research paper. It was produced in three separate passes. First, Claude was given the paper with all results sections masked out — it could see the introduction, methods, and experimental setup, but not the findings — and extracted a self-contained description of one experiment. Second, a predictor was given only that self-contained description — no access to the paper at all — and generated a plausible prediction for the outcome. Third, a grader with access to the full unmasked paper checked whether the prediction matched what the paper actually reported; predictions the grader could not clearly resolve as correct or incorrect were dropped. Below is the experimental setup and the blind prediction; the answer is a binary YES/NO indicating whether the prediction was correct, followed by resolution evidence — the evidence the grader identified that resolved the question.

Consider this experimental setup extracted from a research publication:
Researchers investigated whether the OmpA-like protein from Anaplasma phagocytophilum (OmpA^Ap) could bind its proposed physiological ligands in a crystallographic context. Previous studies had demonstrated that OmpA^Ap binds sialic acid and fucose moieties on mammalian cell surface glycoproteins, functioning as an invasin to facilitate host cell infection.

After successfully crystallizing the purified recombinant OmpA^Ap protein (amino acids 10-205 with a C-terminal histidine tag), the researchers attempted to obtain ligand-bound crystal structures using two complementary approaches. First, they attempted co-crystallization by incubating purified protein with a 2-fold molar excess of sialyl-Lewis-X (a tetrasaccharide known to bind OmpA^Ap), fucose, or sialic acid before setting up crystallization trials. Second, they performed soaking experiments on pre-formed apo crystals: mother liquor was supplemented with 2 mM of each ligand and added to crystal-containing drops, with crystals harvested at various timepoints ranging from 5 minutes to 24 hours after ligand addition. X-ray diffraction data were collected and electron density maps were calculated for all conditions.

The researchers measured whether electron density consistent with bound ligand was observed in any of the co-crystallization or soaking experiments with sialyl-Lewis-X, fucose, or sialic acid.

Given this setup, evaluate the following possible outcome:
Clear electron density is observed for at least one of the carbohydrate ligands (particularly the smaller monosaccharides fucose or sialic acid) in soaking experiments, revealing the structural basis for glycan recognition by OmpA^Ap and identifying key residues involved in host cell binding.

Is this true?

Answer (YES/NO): NO